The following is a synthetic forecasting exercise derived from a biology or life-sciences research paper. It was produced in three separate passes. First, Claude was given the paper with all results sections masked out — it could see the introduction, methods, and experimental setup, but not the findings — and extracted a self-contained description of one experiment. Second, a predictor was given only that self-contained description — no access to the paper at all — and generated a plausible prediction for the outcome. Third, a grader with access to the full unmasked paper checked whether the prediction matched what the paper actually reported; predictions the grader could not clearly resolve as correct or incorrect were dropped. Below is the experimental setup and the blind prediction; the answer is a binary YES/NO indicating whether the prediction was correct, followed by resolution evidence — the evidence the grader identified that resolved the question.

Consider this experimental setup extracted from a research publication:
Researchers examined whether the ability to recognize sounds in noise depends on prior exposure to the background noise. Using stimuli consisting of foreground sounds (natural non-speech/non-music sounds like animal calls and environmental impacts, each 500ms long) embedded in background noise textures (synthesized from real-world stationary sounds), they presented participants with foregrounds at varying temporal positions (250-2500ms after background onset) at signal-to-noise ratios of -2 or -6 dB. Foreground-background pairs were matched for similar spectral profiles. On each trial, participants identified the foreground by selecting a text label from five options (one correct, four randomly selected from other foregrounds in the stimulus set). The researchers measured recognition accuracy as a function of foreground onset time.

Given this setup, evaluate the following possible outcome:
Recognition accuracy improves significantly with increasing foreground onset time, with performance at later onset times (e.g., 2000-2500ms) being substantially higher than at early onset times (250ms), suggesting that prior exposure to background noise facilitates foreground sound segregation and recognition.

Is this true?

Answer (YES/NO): NO